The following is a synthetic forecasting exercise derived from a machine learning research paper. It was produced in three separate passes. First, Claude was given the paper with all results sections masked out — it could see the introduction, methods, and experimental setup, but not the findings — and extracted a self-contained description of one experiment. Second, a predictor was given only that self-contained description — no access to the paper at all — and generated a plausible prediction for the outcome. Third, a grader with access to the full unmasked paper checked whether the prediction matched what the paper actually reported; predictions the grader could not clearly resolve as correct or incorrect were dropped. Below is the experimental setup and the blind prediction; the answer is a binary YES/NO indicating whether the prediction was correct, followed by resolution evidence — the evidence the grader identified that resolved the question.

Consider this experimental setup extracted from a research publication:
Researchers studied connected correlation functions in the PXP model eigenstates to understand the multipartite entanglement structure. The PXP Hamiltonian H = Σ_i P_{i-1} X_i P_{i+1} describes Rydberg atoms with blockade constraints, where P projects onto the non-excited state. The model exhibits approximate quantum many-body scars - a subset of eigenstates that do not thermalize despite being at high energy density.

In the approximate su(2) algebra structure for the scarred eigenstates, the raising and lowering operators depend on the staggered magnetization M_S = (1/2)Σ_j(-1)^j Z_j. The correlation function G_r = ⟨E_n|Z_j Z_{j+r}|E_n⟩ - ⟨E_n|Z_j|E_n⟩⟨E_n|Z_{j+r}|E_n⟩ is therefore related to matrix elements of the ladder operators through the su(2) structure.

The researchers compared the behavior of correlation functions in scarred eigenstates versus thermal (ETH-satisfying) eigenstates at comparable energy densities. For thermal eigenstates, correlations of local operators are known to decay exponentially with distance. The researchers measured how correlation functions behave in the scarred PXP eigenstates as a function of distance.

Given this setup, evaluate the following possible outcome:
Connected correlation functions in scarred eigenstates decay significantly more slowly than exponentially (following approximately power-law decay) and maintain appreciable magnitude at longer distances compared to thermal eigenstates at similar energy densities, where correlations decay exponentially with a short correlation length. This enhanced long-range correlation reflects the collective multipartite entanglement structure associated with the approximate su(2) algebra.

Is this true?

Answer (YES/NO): YES